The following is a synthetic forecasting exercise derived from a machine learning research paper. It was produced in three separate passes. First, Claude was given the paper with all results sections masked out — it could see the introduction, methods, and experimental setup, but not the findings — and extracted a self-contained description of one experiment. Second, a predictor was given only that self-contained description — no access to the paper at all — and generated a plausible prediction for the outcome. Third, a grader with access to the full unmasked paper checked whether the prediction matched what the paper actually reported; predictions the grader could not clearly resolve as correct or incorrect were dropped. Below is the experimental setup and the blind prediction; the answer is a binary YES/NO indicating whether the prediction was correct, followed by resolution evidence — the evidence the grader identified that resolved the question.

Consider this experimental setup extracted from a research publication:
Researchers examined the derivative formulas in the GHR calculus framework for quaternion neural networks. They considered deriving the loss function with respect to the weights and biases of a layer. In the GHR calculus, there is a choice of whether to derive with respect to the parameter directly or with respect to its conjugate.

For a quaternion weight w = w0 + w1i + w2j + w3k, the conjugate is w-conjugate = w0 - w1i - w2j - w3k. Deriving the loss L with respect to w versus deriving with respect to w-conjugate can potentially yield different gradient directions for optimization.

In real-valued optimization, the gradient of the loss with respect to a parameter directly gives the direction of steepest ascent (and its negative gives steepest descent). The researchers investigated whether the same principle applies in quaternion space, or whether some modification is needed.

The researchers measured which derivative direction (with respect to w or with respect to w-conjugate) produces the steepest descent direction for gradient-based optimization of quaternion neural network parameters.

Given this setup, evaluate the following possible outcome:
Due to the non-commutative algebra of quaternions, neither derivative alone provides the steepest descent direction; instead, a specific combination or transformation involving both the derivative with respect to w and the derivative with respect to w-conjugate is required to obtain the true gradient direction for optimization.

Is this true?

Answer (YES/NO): NO